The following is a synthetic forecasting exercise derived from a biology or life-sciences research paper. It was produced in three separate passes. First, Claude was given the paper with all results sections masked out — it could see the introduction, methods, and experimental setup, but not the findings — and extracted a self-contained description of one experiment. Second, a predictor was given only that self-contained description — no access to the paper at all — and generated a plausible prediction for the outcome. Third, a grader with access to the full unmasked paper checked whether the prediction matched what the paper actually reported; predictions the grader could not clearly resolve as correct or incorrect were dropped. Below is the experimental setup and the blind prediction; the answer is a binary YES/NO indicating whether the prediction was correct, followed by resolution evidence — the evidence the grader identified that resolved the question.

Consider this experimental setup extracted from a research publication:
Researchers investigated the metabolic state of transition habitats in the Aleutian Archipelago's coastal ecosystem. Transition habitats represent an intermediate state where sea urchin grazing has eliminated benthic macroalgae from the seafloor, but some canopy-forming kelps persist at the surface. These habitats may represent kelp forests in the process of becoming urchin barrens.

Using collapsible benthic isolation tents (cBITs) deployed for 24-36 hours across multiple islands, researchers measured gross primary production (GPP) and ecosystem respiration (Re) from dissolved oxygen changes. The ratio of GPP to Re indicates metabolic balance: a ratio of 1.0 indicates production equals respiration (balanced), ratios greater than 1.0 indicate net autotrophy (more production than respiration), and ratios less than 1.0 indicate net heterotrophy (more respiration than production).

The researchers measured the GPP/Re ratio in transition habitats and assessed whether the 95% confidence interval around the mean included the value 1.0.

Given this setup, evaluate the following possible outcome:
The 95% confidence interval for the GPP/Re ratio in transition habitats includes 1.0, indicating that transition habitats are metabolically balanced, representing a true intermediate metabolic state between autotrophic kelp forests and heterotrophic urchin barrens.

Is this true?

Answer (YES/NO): NO